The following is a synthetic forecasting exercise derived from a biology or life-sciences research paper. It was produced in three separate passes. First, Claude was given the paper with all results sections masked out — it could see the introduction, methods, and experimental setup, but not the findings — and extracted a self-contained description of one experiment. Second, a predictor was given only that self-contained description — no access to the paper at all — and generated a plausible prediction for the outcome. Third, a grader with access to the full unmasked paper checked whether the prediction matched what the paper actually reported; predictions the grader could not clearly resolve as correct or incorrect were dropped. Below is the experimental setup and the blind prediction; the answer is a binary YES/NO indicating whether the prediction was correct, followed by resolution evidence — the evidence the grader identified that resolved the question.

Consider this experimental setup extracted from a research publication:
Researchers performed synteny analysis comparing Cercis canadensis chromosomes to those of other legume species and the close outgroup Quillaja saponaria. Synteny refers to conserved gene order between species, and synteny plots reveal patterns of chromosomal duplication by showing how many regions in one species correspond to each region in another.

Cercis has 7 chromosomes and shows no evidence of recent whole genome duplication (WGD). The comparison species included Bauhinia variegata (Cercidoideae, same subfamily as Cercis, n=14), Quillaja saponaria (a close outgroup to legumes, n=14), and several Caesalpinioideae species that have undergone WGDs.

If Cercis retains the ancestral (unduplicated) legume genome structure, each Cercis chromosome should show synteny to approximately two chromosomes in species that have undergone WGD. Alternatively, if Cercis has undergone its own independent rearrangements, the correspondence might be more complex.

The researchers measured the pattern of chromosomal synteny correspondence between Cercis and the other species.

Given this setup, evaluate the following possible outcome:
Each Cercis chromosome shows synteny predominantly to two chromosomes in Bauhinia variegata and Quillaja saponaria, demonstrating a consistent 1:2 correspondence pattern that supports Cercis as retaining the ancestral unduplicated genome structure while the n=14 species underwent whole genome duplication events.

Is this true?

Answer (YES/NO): YES